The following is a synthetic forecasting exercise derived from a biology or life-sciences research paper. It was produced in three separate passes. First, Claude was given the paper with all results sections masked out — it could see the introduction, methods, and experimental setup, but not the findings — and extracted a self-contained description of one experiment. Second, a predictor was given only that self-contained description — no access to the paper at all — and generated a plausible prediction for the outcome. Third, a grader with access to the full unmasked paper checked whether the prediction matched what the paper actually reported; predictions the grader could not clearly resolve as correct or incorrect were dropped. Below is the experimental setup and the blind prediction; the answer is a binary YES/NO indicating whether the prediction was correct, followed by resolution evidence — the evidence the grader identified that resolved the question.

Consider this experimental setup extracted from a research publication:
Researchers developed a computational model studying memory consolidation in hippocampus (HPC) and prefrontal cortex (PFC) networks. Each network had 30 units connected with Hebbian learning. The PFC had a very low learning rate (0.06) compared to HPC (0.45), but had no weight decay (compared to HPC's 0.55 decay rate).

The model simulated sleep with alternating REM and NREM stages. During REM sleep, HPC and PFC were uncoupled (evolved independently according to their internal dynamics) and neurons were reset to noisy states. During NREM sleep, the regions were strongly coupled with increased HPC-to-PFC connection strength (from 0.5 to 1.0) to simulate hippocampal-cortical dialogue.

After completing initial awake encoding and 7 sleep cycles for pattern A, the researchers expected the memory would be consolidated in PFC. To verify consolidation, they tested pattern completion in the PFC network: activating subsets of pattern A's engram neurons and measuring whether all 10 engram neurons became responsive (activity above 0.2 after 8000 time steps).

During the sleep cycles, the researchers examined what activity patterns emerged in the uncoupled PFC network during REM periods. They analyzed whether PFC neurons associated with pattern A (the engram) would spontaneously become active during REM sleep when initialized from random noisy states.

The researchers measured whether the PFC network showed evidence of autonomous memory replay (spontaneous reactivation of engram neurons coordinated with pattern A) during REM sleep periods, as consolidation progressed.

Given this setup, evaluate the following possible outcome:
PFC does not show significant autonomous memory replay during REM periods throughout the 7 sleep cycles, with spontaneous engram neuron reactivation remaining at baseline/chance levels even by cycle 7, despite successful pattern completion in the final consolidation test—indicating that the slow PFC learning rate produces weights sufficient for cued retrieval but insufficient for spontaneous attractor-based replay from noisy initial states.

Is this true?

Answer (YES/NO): YES